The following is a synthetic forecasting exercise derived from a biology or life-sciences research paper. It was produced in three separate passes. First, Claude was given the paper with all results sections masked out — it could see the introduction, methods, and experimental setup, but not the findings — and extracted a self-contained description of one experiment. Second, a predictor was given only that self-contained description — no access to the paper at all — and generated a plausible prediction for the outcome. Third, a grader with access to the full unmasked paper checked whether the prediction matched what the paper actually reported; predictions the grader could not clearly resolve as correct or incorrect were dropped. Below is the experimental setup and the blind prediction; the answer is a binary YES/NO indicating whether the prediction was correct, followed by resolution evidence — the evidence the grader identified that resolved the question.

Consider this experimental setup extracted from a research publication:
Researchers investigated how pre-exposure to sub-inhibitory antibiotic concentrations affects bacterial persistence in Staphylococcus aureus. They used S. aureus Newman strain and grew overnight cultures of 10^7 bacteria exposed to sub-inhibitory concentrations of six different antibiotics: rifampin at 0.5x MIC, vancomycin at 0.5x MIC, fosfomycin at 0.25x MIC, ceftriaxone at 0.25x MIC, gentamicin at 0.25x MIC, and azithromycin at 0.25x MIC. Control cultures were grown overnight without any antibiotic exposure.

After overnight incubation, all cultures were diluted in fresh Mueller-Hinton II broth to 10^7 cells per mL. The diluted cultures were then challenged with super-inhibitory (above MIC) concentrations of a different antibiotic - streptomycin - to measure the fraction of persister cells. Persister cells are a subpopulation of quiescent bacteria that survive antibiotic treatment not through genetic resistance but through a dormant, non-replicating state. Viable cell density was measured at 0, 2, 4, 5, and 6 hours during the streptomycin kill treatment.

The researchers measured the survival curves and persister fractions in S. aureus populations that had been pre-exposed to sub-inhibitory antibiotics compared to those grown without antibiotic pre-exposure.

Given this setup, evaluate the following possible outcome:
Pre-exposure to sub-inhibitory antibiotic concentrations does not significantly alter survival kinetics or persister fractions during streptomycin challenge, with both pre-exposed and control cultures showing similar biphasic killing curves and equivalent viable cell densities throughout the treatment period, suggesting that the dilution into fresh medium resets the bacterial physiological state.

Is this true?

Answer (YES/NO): NO